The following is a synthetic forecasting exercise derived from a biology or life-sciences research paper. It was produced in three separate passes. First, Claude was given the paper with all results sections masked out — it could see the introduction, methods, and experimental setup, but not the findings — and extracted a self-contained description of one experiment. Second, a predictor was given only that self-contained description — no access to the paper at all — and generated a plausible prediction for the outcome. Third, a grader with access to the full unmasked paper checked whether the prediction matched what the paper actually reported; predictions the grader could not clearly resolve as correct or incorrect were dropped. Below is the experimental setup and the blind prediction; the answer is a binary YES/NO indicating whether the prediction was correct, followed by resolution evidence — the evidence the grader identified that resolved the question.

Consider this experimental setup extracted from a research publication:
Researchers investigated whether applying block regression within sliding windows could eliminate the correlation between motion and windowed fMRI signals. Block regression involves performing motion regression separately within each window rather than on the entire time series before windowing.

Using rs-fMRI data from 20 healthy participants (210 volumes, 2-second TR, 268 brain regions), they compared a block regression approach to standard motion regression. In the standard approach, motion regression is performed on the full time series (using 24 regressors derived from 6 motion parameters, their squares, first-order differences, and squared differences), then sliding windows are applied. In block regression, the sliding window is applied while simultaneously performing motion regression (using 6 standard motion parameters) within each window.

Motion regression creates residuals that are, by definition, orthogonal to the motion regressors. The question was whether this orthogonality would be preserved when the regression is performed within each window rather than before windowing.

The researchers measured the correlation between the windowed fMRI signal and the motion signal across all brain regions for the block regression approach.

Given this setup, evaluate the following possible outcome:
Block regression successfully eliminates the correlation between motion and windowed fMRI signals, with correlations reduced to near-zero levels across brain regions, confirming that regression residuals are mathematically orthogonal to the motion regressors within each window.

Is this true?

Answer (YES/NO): NO